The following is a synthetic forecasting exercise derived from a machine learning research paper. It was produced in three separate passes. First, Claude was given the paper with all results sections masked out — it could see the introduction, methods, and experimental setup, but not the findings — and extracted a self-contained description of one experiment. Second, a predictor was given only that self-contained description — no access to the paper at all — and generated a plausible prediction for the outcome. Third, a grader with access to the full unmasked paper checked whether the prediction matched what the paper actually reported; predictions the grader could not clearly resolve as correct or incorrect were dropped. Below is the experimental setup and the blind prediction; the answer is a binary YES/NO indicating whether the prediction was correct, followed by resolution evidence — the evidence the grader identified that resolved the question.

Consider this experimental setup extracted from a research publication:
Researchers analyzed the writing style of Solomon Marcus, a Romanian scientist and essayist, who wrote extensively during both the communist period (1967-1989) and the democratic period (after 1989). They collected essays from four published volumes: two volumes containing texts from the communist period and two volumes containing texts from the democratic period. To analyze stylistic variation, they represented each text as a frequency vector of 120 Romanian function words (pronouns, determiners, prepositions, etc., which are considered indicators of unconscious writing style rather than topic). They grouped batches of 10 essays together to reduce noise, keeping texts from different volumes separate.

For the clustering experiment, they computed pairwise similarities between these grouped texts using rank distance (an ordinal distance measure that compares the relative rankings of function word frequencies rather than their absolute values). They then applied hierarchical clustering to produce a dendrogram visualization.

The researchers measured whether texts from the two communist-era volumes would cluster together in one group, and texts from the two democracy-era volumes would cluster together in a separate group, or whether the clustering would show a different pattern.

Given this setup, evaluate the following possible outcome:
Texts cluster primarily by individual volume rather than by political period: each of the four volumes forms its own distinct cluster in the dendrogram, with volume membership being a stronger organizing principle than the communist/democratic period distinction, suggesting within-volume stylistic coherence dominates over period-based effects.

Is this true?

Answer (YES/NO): NO